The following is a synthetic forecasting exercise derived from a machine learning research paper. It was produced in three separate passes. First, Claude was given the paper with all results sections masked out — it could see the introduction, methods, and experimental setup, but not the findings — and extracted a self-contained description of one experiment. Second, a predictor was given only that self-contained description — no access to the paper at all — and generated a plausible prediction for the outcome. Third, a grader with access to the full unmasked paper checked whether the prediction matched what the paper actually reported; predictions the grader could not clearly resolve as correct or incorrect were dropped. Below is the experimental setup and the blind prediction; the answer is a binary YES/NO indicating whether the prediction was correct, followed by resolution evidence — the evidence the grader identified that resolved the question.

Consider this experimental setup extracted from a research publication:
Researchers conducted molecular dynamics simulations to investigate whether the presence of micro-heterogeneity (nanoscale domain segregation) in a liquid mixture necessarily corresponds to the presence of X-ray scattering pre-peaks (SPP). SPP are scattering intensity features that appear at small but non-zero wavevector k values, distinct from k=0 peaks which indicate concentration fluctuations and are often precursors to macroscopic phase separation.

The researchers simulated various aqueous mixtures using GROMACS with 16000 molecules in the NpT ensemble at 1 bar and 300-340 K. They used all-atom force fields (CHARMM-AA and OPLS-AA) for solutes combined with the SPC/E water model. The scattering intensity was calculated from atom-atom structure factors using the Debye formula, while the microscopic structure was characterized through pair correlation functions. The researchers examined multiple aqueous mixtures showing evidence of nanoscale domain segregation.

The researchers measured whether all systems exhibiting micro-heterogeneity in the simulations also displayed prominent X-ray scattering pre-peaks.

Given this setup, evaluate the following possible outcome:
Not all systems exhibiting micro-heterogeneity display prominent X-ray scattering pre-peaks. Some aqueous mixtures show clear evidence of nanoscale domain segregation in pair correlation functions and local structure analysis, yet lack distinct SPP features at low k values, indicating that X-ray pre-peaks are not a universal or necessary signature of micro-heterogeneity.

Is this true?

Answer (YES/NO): YES